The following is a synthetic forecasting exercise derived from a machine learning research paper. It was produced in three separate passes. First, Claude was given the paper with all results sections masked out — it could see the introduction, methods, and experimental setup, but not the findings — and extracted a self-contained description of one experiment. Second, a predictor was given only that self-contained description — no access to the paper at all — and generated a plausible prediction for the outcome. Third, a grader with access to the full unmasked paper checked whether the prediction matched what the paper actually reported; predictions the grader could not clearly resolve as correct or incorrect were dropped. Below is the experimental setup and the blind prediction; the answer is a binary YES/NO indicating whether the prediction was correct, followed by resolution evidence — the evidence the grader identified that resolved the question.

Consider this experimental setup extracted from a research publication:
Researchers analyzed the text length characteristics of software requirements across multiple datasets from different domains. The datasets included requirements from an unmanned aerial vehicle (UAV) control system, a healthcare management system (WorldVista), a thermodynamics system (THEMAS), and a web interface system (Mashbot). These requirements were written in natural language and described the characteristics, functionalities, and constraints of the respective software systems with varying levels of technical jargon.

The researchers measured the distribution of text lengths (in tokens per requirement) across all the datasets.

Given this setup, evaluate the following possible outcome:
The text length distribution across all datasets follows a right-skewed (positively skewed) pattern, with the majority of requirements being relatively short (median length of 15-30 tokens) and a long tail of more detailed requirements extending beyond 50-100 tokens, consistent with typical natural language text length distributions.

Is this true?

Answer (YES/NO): NO